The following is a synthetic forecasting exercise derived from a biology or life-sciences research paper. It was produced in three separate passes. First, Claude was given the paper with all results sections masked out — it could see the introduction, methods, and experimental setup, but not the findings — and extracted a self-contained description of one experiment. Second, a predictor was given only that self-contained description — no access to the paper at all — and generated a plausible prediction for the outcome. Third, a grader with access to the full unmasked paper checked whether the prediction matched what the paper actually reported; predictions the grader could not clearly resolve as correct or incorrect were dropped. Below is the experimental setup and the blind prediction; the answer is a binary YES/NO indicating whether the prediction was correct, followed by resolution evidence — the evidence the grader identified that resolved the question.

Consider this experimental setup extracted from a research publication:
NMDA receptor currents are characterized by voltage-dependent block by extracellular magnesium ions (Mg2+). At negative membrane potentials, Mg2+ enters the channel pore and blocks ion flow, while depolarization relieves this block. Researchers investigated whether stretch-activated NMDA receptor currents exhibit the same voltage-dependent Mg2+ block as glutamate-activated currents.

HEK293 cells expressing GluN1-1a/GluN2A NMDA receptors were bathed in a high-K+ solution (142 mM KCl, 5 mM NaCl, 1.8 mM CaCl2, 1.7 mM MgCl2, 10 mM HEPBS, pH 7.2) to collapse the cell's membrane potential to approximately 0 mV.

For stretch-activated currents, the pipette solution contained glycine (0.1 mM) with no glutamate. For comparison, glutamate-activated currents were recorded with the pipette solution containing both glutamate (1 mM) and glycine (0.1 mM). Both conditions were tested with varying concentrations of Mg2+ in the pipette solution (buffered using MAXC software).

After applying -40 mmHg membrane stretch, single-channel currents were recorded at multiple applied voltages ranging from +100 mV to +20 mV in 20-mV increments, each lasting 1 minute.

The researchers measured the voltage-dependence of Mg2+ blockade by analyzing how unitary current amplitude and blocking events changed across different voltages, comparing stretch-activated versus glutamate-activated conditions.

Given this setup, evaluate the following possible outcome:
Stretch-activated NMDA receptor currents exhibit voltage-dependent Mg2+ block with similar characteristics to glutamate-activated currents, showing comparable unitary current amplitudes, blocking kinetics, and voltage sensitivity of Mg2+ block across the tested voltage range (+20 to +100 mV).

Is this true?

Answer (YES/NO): YES